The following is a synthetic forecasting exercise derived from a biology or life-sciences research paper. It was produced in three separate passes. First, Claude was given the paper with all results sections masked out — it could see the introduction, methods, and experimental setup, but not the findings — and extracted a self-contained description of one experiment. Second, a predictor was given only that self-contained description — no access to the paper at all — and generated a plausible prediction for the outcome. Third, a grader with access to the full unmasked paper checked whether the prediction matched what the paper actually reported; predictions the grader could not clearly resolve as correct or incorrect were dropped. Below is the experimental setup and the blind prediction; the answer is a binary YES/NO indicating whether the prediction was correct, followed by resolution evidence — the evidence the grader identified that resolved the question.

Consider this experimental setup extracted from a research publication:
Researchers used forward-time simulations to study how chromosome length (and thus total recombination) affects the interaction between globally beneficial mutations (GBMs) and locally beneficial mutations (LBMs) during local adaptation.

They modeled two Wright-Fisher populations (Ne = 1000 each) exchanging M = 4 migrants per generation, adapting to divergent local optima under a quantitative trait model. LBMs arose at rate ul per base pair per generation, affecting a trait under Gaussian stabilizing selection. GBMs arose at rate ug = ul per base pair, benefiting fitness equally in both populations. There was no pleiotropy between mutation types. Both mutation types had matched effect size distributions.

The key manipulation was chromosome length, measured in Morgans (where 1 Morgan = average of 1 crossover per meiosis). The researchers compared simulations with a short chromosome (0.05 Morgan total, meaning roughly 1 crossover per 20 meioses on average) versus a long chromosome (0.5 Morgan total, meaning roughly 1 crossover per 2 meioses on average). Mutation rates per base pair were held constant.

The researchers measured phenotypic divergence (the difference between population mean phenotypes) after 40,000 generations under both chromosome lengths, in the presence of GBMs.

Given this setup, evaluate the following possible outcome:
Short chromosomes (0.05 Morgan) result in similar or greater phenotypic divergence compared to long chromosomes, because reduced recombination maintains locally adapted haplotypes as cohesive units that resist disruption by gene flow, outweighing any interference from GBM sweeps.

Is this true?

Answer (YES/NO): YES